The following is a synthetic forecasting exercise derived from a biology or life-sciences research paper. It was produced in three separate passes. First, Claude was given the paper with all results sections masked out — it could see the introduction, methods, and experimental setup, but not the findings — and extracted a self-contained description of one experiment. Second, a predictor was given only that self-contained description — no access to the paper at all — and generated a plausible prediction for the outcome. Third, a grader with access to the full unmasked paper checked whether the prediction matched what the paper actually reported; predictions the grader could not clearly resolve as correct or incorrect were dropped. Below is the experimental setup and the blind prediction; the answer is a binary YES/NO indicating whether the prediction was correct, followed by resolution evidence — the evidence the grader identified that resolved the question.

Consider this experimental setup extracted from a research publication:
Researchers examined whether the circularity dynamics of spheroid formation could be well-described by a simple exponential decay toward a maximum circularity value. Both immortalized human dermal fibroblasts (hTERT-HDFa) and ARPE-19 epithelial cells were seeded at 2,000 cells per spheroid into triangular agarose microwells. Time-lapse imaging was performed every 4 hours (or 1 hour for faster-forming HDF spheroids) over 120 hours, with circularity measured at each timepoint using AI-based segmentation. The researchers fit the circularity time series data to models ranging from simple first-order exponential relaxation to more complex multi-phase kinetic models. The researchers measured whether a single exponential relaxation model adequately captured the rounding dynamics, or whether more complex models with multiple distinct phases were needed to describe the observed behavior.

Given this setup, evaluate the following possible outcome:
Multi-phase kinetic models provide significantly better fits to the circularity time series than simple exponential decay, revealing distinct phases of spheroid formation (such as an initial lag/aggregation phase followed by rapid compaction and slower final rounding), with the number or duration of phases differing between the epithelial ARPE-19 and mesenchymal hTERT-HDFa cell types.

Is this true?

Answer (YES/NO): NO